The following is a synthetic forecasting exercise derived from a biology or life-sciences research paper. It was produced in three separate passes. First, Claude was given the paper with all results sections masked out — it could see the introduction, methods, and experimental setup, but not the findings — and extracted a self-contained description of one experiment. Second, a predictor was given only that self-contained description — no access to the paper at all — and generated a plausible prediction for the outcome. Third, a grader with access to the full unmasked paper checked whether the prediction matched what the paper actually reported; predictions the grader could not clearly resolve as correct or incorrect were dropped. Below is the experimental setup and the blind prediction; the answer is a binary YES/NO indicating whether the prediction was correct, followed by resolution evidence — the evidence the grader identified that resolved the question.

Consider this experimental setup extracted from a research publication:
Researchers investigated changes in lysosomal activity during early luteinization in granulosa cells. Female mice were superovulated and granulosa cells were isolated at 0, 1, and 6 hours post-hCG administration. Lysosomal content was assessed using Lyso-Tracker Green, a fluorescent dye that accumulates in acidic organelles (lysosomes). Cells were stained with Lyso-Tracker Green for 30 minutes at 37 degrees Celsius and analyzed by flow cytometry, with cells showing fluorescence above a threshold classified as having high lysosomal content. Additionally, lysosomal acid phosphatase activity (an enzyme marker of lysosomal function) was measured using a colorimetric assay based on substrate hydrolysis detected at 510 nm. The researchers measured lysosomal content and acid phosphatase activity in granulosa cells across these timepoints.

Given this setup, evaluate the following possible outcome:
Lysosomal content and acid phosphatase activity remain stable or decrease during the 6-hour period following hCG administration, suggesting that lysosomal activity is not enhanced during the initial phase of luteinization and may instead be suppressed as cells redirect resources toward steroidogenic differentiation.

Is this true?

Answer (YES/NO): YES